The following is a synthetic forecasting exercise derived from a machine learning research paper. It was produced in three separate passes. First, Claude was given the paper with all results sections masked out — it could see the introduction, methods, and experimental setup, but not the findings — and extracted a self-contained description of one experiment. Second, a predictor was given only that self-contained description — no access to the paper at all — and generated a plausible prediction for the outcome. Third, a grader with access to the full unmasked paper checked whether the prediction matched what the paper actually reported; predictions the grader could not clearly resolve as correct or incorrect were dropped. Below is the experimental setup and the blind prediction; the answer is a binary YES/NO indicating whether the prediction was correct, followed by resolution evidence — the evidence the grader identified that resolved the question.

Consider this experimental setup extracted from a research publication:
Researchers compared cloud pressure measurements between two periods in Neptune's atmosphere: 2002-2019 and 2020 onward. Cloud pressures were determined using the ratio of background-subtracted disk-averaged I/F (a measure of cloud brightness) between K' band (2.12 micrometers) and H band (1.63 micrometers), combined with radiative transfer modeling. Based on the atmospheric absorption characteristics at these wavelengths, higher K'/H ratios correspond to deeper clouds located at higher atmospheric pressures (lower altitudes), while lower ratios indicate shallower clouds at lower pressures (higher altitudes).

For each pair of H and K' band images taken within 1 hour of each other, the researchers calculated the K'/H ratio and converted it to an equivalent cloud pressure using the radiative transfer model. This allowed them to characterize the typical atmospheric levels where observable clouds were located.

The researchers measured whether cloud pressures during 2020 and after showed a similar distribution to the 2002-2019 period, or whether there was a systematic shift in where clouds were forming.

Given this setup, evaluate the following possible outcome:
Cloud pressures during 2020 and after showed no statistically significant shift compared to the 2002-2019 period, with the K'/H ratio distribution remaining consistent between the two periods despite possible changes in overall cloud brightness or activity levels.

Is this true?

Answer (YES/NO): NO